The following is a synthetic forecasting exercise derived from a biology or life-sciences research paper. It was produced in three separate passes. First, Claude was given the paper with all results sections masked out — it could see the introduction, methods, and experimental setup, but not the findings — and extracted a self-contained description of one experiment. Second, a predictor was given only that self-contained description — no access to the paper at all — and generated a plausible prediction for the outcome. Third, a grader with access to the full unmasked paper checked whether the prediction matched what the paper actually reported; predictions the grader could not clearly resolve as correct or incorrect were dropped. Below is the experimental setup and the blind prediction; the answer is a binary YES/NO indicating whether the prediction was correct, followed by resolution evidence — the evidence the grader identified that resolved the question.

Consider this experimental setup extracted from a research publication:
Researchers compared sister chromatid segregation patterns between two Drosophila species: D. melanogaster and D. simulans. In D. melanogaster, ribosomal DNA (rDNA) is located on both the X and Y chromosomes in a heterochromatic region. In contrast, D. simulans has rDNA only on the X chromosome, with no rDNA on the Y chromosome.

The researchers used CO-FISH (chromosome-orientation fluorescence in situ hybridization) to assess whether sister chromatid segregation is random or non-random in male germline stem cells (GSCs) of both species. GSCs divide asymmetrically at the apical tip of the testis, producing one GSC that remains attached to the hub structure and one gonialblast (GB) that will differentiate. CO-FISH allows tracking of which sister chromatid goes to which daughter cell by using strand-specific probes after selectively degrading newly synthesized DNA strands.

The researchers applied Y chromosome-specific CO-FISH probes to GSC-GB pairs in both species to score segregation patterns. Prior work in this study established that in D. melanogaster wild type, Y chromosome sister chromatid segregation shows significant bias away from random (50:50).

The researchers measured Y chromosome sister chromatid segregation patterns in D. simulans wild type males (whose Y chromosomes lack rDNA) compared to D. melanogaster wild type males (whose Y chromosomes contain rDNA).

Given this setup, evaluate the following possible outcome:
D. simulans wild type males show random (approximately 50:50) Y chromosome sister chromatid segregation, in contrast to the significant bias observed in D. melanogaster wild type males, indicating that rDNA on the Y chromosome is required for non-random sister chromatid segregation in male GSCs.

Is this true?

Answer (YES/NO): NO